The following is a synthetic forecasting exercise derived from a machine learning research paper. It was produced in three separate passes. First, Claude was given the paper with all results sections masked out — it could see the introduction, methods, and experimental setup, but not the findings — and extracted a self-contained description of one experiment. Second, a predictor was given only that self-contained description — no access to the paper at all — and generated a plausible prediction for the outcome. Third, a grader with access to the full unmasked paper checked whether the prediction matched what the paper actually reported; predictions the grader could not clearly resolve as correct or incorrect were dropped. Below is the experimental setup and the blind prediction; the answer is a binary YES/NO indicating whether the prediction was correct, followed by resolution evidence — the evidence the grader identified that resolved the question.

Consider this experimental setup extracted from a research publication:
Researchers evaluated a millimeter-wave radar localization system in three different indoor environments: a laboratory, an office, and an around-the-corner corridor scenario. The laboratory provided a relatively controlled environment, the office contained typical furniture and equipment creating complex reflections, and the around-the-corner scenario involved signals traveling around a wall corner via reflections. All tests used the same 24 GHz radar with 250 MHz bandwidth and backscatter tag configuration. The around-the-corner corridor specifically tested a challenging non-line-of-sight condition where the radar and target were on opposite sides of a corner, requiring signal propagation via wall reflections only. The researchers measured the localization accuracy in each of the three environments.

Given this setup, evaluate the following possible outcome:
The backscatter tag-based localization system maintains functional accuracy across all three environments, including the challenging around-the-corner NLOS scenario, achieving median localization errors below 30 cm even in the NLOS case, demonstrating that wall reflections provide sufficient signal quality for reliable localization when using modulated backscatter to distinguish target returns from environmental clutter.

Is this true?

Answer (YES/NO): YES